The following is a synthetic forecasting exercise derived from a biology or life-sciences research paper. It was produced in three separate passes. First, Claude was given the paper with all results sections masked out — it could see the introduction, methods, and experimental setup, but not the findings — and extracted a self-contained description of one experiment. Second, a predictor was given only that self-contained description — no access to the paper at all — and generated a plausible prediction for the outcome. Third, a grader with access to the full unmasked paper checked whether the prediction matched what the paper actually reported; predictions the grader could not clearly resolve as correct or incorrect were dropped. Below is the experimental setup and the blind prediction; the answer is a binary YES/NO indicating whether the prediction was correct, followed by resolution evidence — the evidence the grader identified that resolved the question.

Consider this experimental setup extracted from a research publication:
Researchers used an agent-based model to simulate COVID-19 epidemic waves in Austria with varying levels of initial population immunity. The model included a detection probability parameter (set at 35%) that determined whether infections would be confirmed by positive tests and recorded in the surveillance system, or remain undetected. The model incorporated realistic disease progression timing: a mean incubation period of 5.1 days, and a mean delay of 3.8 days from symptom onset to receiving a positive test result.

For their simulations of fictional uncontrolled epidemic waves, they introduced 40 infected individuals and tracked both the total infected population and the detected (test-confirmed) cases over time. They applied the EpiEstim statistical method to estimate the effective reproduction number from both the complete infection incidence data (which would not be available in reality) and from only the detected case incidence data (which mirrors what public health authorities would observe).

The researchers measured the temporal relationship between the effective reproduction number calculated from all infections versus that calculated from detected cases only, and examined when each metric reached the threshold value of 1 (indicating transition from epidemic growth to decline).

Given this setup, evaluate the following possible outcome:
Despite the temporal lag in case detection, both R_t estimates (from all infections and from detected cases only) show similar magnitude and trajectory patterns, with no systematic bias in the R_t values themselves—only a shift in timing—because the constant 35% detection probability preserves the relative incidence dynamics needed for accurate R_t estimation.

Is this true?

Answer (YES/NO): YES